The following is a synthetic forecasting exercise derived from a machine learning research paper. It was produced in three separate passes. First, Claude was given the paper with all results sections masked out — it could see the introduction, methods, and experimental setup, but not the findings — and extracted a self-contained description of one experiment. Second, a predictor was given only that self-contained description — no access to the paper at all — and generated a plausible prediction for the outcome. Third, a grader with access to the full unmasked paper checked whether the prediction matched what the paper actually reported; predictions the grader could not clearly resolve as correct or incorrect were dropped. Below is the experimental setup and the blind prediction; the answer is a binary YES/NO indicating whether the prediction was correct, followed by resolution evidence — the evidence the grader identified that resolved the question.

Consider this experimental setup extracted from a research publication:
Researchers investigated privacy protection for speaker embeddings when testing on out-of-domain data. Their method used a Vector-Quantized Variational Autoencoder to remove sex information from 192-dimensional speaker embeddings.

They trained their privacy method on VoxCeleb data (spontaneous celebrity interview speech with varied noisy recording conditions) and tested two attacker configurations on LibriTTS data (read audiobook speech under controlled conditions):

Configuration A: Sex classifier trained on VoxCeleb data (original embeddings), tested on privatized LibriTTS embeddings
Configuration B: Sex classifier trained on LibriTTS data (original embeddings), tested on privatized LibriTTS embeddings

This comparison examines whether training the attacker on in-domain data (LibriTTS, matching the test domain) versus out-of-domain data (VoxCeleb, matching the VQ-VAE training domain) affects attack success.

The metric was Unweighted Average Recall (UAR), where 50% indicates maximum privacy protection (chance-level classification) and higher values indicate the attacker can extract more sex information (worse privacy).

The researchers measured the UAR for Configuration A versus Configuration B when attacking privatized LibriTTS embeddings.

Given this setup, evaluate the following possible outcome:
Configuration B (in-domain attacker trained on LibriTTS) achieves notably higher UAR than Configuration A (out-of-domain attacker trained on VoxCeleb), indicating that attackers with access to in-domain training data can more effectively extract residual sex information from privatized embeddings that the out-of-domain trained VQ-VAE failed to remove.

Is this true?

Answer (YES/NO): NO